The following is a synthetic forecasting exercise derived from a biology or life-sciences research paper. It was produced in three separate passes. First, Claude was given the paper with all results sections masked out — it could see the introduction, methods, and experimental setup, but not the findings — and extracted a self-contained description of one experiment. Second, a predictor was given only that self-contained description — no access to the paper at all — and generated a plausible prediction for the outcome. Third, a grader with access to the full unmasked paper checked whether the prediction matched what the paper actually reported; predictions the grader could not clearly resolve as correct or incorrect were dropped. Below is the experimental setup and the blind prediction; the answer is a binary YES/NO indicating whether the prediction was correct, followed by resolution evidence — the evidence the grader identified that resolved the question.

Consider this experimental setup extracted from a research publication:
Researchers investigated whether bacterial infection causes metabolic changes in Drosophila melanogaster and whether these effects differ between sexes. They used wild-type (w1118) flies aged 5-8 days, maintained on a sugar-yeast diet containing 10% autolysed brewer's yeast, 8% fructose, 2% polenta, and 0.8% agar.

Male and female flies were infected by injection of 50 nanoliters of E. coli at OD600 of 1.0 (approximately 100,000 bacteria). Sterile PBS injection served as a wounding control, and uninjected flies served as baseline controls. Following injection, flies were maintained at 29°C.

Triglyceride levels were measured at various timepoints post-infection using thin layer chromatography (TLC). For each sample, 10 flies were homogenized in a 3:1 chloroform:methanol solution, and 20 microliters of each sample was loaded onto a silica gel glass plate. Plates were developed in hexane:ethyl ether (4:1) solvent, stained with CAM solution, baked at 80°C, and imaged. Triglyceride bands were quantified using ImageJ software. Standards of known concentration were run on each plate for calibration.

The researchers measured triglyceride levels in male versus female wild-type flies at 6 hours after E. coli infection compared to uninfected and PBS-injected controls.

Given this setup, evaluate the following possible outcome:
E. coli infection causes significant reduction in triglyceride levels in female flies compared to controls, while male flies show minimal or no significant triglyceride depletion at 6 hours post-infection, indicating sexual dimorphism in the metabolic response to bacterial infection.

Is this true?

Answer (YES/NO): NO